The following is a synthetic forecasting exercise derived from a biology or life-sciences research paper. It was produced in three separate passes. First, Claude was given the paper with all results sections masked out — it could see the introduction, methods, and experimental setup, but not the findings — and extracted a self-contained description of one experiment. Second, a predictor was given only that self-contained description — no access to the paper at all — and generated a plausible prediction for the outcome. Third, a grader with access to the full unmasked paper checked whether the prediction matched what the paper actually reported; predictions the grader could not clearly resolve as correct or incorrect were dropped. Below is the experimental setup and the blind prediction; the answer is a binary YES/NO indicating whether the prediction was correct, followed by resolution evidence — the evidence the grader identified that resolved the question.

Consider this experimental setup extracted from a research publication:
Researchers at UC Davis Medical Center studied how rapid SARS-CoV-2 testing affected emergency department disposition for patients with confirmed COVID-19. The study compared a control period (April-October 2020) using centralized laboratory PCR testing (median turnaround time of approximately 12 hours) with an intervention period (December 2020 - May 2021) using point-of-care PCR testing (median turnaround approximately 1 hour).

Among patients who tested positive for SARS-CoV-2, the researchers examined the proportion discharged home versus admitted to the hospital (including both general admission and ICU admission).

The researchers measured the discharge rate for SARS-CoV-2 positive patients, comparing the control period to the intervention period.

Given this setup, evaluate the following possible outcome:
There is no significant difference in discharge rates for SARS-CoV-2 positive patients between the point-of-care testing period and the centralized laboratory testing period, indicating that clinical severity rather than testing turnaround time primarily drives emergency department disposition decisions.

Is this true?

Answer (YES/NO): NO